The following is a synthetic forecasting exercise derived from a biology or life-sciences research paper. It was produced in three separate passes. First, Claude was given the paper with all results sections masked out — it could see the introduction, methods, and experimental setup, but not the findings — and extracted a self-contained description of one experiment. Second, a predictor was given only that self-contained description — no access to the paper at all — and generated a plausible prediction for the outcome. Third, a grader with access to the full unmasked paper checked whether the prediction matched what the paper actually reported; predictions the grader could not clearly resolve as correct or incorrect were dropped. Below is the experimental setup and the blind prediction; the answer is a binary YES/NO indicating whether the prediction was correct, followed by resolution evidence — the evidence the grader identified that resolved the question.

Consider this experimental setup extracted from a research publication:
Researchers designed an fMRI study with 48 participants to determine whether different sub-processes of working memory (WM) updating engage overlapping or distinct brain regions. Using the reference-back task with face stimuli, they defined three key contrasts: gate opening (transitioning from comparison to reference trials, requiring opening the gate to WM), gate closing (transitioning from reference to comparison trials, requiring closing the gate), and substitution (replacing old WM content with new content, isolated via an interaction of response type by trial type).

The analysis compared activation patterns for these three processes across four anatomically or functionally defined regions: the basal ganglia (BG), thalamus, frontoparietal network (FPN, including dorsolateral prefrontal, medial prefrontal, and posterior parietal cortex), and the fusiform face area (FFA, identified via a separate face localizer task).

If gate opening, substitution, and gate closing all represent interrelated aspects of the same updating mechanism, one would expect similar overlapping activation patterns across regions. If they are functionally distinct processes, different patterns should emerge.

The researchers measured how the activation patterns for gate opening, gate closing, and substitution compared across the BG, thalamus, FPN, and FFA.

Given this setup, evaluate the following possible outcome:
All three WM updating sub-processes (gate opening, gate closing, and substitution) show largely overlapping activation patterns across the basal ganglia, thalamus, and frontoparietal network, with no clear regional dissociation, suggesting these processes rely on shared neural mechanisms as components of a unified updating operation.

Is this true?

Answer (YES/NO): NO